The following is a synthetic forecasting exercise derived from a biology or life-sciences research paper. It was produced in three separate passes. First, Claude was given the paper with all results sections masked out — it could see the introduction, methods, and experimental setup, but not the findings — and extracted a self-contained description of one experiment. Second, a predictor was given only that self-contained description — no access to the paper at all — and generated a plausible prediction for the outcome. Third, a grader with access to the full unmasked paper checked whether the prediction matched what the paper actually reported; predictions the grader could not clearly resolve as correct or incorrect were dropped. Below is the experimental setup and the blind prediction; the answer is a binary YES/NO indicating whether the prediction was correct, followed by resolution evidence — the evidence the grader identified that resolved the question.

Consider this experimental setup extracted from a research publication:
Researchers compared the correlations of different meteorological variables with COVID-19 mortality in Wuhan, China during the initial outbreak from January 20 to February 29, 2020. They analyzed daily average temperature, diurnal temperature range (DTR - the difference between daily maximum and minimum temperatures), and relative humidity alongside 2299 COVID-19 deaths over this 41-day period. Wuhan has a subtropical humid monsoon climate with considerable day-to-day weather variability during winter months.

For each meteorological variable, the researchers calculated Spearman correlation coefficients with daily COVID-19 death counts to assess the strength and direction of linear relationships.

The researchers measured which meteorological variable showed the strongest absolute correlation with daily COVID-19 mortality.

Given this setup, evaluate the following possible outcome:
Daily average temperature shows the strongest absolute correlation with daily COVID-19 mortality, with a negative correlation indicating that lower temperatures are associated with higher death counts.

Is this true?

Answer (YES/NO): NO